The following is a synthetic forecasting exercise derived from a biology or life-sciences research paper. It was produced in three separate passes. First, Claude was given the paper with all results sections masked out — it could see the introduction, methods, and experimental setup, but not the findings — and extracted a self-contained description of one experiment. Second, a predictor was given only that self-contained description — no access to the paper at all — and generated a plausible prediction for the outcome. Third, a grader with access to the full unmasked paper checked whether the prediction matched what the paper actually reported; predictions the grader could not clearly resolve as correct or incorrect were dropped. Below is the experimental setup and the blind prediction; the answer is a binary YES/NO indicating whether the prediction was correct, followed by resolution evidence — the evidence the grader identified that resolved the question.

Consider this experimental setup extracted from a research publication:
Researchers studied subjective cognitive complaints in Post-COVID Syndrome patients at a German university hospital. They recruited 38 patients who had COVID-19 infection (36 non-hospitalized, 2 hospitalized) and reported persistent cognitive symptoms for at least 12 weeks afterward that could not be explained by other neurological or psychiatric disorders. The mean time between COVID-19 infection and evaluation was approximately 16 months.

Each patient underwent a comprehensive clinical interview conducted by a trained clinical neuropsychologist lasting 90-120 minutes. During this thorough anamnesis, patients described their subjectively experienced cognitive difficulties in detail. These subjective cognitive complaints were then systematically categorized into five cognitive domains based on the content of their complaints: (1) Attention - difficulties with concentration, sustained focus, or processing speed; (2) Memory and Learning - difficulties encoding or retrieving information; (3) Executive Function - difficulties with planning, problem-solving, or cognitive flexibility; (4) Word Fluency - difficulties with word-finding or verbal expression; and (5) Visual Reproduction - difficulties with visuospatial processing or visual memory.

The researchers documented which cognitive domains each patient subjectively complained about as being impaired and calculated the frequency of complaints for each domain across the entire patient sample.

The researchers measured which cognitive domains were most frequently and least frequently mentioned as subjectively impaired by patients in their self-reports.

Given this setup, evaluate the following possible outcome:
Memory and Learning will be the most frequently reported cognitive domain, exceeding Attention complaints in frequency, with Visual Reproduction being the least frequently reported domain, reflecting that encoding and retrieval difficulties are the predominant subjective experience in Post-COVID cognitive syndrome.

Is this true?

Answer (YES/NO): NO